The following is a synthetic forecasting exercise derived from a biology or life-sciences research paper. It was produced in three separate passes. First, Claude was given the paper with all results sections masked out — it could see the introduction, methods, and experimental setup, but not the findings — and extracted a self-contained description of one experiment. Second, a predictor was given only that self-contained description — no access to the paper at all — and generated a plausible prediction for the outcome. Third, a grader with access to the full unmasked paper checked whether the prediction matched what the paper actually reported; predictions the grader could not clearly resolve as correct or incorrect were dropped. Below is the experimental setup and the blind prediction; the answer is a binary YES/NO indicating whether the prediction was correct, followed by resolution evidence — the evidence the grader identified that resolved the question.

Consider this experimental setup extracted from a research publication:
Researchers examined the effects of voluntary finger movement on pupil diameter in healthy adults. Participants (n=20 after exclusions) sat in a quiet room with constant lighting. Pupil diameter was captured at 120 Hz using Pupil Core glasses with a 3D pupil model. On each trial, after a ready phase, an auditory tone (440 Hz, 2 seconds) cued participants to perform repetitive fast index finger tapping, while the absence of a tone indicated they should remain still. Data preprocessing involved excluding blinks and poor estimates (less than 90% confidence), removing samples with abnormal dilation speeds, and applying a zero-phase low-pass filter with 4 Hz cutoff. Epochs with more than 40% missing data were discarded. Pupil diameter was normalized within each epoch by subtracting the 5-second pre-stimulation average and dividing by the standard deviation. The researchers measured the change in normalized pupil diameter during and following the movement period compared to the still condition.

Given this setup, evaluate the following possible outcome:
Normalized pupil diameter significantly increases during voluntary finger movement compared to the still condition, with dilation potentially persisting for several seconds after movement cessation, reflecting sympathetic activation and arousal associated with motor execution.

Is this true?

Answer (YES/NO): YES